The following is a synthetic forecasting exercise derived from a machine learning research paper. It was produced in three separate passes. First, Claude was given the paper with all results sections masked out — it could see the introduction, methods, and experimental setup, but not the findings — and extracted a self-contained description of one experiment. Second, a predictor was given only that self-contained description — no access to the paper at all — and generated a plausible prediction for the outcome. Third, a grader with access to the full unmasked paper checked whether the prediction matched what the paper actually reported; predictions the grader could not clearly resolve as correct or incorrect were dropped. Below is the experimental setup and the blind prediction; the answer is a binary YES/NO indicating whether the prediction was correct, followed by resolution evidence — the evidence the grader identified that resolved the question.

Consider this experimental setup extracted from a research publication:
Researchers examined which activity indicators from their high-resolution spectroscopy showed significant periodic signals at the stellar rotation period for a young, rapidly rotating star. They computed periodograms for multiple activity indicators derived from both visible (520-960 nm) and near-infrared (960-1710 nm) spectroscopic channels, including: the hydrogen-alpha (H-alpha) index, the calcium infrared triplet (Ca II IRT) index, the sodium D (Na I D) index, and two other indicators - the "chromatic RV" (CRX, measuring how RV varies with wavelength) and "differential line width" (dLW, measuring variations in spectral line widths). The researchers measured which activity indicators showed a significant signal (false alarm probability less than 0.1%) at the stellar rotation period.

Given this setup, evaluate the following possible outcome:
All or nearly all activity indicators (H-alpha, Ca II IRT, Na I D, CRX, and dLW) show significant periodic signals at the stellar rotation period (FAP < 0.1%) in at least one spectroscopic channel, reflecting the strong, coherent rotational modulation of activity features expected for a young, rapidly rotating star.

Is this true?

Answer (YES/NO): NO